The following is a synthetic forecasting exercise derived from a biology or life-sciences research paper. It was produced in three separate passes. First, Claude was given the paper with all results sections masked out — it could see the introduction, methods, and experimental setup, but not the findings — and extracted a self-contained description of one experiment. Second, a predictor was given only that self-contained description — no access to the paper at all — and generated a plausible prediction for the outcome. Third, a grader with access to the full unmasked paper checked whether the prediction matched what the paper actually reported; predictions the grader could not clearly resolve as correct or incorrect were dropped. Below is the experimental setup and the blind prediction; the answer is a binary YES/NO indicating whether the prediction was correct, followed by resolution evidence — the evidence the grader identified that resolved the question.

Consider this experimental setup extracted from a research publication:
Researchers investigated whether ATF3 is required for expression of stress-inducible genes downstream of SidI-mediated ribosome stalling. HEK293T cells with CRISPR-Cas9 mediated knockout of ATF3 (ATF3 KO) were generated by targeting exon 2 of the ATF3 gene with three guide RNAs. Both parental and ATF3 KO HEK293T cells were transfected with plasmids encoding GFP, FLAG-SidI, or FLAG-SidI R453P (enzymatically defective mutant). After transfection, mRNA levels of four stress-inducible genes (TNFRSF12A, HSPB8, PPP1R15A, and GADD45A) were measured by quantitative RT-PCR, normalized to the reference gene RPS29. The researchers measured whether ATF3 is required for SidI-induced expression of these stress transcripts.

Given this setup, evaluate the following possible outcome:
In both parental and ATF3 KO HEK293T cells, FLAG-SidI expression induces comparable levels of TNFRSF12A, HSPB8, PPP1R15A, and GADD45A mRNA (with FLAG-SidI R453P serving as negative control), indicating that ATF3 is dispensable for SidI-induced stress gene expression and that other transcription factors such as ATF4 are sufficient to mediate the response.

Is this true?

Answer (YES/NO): NO